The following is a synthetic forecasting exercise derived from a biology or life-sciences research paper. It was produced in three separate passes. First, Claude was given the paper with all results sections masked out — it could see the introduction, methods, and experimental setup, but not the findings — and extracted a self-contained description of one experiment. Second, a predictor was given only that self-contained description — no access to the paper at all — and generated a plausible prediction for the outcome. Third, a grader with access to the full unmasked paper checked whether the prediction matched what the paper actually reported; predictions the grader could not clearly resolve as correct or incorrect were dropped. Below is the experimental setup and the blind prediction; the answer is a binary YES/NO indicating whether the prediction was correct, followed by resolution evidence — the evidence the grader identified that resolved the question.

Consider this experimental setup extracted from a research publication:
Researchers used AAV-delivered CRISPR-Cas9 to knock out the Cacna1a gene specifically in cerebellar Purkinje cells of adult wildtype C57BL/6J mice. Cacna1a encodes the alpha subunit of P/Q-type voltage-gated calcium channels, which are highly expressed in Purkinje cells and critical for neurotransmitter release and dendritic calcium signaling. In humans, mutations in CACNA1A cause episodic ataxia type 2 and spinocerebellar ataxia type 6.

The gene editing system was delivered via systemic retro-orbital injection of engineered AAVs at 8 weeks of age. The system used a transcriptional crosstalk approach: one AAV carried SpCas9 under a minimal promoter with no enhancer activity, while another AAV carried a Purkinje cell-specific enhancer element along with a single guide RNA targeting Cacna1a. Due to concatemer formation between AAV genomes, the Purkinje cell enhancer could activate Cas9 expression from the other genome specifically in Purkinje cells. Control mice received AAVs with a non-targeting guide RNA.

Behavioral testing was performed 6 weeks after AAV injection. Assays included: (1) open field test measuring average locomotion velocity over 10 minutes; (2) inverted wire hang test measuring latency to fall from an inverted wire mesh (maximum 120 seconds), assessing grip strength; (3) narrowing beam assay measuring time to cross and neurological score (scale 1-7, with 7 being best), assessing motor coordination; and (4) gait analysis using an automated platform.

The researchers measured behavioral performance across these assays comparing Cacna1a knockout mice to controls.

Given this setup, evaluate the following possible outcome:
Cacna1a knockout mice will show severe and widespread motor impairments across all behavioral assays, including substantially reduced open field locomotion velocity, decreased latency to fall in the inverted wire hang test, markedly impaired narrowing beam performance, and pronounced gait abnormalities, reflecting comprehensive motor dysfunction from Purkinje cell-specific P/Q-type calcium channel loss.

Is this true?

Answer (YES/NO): YES